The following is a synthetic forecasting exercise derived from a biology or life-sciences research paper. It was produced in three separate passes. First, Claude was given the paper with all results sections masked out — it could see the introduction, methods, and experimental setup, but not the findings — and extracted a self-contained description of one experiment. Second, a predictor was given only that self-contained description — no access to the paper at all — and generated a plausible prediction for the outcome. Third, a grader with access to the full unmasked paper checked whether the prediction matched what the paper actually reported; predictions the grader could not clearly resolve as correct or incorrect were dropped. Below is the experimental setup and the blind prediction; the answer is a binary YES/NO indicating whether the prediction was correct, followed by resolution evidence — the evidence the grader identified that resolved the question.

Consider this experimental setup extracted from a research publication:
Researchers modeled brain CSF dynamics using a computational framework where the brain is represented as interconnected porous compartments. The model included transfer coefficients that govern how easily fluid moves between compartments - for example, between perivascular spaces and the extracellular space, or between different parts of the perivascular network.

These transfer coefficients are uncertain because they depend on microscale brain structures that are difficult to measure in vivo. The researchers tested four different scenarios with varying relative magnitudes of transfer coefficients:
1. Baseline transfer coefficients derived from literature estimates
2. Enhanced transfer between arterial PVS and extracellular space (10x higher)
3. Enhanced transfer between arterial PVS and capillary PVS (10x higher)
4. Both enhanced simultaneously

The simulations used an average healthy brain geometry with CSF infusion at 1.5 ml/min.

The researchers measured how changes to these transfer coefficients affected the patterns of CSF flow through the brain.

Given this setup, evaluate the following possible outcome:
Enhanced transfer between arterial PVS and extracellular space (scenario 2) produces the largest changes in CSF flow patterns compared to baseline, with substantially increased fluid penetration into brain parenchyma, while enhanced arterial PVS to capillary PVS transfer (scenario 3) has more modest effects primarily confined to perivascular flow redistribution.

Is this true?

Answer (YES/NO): NO